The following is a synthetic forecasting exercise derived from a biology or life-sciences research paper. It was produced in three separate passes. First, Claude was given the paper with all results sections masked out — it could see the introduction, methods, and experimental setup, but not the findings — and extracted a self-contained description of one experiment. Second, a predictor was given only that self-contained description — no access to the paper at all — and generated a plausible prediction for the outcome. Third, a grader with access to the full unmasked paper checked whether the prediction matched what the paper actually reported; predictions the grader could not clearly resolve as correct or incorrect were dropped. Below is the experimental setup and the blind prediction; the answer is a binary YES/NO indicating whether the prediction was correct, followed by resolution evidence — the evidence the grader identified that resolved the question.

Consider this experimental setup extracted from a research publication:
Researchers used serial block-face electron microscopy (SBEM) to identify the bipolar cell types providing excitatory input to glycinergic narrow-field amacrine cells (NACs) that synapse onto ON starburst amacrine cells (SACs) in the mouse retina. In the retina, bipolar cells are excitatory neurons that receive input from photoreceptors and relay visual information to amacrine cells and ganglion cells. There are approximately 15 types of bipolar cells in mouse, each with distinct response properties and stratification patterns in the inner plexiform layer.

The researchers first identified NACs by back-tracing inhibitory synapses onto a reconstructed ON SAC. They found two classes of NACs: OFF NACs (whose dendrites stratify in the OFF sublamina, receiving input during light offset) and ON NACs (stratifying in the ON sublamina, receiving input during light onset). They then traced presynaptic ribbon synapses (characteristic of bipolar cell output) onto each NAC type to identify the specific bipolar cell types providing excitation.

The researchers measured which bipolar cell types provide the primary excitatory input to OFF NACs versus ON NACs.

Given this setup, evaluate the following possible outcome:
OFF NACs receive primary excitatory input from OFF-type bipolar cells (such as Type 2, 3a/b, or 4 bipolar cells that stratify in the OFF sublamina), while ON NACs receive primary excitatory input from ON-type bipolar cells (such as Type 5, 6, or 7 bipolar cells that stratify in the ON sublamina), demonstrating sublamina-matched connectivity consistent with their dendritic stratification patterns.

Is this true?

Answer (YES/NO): YES